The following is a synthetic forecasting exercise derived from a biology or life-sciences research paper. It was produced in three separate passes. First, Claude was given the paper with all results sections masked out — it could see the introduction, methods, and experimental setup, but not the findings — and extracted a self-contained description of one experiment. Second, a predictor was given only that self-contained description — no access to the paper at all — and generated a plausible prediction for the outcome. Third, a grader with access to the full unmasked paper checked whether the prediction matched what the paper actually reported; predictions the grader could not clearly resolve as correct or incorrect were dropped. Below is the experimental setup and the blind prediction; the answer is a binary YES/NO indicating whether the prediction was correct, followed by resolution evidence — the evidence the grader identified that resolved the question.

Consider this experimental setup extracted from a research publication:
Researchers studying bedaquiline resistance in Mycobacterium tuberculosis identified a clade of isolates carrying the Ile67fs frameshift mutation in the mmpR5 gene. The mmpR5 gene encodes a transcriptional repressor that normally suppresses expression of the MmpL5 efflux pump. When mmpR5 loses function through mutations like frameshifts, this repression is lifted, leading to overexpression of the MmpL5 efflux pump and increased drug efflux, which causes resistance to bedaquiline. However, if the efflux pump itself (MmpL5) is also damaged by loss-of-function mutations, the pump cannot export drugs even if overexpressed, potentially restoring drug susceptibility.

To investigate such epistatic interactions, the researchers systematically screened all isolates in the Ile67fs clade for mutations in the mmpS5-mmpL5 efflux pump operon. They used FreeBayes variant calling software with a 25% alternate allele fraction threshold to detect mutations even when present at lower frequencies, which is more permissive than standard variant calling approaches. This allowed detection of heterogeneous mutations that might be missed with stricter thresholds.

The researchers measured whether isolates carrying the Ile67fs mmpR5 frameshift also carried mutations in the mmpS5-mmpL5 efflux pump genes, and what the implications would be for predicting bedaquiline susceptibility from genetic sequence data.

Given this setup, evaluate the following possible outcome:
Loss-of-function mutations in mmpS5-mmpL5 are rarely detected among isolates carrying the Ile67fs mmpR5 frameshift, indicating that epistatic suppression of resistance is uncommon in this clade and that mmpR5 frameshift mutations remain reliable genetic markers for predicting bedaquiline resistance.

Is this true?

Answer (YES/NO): NO